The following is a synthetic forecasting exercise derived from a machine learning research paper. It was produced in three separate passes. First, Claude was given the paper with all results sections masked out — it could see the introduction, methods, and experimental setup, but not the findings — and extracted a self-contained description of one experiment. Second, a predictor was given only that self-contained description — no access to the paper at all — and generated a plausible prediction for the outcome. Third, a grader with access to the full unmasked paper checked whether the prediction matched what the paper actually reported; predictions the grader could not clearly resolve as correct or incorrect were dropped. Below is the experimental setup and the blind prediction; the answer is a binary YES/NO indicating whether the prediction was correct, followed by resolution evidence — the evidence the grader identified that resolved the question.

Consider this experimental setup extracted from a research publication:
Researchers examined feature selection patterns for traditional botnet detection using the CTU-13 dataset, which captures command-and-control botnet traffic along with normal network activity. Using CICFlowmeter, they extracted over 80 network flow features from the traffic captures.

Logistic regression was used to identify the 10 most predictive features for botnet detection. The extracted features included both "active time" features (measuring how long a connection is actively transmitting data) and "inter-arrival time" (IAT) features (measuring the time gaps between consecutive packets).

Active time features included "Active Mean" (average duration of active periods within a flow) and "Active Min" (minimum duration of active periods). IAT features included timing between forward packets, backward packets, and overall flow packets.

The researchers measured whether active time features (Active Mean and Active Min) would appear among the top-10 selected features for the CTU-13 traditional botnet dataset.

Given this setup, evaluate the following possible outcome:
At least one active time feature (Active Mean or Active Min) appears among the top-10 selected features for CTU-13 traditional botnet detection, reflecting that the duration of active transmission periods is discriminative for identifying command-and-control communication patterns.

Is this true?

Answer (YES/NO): YES